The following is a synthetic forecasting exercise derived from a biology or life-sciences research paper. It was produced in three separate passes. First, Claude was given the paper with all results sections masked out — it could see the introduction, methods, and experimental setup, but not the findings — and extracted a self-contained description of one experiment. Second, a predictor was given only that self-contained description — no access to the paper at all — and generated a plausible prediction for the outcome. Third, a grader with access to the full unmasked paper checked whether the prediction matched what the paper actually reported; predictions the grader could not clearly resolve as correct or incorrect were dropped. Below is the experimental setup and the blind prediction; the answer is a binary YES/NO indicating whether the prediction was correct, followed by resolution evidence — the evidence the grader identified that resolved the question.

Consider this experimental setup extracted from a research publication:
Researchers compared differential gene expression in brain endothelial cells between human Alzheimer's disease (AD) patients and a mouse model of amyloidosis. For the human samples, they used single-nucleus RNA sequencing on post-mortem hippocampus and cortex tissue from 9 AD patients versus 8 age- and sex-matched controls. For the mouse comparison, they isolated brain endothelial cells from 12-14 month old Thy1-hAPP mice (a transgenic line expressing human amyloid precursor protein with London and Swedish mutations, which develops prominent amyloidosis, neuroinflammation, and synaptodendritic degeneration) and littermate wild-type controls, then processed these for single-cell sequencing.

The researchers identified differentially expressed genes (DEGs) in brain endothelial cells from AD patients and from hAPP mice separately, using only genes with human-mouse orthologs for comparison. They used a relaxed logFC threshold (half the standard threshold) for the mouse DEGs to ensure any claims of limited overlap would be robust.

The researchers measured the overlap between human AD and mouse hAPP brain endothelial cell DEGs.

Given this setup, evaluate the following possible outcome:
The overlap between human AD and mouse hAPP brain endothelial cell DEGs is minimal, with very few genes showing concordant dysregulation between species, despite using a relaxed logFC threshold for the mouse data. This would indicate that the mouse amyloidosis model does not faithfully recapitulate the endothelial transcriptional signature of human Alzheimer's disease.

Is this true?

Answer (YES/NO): YES